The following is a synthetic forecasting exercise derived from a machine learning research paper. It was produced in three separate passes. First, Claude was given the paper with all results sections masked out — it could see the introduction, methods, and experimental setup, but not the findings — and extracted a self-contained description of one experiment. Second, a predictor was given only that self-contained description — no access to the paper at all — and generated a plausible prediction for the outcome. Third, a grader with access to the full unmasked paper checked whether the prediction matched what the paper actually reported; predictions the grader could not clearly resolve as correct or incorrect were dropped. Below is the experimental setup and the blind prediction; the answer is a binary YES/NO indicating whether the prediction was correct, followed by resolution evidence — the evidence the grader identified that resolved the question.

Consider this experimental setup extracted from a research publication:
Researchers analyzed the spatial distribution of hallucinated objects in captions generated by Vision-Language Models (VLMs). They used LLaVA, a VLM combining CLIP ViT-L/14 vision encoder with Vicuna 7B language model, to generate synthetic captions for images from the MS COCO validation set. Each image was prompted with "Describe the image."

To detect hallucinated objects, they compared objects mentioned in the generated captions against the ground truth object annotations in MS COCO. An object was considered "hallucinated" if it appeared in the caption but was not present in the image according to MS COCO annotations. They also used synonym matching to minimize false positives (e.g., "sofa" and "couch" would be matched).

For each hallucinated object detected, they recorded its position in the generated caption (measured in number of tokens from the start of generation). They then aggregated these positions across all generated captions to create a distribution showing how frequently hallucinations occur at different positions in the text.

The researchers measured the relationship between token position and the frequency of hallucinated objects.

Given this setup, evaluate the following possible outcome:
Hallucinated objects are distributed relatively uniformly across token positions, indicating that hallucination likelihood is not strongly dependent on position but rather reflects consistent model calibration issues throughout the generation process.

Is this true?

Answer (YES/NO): NO